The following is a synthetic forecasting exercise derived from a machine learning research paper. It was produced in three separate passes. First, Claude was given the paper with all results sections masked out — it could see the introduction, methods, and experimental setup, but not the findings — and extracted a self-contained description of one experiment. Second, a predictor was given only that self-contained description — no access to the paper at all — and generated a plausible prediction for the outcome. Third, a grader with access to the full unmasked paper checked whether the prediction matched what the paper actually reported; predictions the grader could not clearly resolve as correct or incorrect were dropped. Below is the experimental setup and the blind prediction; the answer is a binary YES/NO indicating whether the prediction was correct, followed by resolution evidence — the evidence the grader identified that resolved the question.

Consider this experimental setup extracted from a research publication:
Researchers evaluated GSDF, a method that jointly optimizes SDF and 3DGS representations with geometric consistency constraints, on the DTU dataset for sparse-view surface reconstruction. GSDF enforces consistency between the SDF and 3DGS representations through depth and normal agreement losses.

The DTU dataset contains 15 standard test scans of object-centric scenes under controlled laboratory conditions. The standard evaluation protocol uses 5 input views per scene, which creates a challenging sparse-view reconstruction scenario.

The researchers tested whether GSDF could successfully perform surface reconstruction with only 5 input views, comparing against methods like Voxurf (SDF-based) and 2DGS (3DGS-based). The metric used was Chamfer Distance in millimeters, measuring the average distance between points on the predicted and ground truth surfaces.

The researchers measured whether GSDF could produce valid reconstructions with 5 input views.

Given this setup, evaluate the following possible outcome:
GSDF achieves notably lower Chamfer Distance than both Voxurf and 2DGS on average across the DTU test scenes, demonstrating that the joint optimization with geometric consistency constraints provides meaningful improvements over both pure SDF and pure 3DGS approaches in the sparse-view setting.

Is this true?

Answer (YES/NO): NO